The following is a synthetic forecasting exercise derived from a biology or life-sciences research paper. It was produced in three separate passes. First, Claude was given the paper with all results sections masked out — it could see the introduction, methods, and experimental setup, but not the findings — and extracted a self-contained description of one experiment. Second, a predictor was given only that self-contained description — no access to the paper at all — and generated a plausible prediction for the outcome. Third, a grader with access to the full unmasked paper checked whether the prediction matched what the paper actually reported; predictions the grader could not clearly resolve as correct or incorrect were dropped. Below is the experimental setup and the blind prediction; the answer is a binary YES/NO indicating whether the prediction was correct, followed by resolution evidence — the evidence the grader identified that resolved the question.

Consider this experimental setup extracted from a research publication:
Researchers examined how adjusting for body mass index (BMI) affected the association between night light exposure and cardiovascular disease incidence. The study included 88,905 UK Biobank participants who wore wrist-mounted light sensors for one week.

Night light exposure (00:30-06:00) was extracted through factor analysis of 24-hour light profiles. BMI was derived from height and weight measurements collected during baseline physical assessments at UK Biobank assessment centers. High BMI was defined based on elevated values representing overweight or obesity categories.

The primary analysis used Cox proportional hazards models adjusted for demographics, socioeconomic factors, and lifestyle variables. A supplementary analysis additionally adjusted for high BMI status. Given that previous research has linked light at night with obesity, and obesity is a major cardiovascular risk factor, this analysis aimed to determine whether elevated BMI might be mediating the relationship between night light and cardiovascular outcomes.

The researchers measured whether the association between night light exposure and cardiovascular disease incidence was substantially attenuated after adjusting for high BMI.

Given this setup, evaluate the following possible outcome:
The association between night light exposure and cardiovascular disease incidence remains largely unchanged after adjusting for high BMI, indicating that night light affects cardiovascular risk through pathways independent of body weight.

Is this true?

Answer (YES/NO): NO